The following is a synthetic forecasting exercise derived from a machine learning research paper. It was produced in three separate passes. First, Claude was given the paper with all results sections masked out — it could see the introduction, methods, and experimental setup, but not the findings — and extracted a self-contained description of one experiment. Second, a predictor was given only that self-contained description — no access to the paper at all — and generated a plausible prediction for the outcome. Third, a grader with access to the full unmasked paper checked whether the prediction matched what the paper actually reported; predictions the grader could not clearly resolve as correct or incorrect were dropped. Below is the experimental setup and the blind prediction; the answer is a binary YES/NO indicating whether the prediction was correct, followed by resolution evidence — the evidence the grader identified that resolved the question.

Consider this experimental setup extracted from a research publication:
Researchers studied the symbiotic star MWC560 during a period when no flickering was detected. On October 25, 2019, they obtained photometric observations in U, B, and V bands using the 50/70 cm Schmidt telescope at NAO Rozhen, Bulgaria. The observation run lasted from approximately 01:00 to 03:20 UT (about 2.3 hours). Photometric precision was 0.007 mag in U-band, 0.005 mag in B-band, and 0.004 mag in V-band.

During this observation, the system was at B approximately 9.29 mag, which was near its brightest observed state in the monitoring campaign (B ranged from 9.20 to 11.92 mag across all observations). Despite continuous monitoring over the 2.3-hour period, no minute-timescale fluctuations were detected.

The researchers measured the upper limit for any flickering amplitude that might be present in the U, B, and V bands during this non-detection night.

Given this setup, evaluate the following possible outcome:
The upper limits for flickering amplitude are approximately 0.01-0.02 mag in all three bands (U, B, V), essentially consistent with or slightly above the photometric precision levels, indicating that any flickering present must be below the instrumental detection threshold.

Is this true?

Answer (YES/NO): YES